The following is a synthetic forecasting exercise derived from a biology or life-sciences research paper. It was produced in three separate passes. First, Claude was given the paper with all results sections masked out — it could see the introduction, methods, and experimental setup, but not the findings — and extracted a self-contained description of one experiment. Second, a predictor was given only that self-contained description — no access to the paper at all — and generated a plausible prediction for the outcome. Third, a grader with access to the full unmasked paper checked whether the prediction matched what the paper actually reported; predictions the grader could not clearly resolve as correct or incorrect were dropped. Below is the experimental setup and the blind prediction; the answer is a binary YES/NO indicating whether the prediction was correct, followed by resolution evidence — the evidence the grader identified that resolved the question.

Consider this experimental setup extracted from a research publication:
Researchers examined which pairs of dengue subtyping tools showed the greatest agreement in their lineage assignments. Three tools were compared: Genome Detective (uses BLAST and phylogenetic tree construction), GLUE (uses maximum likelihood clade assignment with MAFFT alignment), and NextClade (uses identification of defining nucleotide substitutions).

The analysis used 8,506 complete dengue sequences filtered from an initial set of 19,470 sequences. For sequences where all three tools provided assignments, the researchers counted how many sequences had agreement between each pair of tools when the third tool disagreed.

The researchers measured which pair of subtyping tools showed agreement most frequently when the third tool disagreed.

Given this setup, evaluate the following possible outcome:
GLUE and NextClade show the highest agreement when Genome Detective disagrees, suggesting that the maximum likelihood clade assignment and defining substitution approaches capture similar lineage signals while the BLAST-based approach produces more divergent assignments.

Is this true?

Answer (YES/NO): NO